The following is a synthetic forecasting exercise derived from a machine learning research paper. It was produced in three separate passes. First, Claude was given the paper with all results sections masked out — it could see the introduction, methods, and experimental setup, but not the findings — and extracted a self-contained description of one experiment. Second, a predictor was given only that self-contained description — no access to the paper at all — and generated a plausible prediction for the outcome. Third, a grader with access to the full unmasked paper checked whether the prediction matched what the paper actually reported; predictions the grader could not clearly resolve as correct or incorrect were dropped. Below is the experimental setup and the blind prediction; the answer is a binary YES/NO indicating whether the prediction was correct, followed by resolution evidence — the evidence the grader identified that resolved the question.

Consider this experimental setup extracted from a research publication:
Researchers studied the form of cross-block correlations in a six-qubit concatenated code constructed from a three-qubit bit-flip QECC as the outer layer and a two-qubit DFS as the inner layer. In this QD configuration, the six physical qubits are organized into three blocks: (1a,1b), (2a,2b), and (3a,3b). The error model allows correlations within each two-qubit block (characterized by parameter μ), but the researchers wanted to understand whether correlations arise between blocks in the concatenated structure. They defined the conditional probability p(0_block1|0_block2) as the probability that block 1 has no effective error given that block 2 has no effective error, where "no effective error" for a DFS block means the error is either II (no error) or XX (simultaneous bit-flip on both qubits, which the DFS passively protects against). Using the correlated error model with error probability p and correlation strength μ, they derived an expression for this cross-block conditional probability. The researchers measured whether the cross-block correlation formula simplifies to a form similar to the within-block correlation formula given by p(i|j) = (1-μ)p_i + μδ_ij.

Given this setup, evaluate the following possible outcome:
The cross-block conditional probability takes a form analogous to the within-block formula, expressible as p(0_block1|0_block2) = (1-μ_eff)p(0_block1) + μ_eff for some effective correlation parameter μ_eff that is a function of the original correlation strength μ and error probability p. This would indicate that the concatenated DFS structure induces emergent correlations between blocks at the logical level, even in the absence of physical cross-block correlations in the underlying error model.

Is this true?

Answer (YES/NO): NO